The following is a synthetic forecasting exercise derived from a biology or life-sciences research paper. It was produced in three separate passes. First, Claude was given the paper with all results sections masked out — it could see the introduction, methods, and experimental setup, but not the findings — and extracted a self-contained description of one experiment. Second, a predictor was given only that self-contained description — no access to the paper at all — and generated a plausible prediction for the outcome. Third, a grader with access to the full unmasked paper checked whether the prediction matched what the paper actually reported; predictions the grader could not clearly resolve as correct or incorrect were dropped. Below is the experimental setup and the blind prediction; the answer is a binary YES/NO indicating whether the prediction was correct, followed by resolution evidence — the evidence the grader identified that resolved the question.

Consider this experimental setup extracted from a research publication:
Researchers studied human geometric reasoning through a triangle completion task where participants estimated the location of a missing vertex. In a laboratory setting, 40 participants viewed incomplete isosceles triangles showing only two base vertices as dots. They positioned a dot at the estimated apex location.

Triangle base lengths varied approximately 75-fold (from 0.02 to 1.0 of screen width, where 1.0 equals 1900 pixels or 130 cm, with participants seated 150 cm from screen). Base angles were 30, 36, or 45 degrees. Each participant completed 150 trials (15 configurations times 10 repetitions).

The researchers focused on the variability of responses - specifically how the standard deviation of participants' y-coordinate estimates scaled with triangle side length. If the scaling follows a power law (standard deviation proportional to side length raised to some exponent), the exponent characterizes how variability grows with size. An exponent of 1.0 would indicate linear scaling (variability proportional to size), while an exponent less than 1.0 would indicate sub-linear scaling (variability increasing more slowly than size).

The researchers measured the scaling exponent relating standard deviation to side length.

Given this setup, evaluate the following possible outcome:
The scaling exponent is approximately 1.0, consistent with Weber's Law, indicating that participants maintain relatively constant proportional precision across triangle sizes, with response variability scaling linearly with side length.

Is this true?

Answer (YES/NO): NO